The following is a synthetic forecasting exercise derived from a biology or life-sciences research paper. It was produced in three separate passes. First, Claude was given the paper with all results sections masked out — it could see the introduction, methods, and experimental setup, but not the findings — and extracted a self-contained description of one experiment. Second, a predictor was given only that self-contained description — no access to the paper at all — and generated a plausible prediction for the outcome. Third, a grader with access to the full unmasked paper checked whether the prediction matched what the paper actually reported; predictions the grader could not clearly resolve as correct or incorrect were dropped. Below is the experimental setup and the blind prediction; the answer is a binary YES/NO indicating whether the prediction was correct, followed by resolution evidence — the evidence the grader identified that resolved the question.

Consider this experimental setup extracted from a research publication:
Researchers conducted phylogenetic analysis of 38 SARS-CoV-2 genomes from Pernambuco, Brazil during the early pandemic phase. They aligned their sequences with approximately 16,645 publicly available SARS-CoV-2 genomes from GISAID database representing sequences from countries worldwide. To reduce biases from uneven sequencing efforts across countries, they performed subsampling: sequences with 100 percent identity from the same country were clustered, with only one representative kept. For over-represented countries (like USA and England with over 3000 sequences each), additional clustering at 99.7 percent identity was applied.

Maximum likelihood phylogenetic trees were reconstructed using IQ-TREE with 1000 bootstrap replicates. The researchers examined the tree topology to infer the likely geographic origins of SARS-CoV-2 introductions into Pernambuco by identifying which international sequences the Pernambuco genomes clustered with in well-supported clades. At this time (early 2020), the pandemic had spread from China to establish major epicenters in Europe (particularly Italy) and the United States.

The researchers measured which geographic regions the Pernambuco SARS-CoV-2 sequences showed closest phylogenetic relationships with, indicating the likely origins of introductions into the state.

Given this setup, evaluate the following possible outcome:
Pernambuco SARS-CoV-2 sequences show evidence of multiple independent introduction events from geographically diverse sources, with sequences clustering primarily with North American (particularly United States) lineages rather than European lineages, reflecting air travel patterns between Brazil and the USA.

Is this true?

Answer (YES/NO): NO